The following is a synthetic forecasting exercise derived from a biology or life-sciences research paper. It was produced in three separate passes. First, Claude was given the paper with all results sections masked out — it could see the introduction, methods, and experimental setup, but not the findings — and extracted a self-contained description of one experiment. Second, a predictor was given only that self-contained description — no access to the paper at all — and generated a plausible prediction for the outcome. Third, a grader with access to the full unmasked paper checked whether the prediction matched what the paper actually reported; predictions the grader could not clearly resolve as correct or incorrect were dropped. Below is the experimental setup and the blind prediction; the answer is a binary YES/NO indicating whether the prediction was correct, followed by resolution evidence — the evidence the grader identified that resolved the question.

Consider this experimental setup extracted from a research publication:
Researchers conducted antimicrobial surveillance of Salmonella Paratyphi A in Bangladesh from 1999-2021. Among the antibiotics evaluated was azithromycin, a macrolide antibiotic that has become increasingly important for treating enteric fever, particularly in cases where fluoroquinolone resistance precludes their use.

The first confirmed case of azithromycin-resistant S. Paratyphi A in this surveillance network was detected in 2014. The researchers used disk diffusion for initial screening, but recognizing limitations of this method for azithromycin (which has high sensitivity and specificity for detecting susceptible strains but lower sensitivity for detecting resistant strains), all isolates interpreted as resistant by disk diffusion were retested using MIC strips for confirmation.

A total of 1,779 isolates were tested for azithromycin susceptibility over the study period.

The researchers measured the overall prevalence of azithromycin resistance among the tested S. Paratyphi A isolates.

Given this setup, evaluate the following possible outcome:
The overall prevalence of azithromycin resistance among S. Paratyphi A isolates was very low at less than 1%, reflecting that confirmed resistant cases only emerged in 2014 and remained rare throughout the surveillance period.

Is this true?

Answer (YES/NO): YES